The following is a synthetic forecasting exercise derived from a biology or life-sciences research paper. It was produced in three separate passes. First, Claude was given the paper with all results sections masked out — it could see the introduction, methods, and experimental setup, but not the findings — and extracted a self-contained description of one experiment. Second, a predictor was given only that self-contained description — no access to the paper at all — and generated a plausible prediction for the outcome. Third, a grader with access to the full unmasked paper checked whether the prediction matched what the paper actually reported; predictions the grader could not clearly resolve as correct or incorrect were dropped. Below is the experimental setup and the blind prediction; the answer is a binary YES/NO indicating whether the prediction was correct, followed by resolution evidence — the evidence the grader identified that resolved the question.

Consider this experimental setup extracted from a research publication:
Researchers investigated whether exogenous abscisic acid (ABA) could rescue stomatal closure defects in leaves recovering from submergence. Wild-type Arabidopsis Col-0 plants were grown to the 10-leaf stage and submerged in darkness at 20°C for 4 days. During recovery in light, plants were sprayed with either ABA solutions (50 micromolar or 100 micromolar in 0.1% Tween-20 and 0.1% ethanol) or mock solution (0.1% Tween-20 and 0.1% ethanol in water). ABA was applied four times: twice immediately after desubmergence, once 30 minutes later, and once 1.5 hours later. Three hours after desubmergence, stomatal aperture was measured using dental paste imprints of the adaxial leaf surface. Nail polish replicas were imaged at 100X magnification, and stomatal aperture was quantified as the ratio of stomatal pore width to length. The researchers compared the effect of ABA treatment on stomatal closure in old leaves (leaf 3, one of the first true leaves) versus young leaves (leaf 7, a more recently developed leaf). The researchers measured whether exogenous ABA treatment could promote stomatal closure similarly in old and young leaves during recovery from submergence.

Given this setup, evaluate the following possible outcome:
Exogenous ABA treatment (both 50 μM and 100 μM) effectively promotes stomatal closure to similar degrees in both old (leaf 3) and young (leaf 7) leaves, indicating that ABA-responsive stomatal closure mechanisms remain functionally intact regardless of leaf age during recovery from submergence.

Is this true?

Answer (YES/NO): NO